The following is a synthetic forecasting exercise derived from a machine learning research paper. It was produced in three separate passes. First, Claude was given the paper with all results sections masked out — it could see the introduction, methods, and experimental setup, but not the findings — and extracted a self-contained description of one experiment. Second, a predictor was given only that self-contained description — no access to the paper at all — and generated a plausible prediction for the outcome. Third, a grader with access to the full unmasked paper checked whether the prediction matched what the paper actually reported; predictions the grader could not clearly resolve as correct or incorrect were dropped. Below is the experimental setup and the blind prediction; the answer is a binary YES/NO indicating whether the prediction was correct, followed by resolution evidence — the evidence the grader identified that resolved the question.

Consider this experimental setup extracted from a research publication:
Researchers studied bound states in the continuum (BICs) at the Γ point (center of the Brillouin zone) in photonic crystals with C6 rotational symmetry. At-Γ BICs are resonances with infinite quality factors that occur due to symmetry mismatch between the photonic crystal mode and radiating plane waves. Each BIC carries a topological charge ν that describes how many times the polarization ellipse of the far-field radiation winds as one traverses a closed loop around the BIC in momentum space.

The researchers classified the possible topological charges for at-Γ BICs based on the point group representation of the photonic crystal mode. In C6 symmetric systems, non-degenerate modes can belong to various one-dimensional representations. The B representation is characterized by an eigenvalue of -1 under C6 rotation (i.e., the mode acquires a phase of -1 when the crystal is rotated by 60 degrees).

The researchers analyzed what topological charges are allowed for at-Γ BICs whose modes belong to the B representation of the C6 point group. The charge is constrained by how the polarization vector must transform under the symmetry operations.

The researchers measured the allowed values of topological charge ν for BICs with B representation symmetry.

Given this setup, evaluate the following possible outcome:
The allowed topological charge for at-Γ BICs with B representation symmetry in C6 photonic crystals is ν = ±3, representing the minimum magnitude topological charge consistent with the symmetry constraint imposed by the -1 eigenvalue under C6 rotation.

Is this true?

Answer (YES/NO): NO